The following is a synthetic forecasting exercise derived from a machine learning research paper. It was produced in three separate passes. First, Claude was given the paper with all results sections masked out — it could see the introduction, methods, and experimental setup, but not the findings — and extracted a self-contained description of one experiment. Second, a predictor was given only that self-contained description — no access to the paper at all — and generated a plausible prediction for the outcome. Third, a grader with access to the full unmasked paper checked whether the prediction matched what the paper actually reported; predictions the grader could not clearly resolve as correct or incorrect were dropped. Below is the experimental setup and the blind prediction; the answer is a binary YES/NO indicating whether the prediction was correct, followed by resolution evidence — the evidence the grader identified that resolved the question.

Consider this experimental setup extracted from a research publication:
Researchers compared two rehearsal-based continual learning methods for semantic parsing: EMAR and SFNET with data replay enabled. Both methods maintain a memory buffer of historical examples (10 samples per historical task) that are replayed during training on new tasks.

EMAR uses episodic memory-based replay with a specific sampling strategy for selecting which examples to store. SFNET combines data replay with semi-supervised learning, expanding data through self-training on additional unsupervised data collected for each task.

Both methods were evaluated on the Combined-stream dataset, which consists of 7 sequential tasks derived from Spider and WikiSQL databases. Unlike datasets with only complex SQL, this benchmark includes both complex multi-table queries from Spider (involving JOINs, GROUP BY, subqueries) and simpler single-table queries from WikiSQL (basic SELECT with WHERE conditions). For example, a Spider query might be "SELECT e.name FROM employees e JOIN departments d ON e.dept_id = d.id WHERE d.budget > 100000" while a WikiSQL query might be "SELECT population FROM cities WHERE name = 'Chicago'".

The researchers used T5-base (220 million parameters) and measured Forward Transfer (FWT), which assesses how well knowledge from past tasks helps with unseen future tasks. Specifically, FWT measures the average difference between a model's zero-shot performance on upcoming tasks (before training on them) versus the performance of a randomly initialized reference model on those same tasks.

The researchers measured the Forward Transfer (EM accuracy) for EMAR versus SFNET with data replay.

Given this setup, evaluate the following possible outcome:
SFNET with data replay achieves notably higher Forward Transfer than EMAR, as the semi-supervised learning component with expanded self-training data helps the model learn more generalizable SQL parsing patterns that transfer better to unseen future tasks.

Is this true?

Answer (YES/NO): NO